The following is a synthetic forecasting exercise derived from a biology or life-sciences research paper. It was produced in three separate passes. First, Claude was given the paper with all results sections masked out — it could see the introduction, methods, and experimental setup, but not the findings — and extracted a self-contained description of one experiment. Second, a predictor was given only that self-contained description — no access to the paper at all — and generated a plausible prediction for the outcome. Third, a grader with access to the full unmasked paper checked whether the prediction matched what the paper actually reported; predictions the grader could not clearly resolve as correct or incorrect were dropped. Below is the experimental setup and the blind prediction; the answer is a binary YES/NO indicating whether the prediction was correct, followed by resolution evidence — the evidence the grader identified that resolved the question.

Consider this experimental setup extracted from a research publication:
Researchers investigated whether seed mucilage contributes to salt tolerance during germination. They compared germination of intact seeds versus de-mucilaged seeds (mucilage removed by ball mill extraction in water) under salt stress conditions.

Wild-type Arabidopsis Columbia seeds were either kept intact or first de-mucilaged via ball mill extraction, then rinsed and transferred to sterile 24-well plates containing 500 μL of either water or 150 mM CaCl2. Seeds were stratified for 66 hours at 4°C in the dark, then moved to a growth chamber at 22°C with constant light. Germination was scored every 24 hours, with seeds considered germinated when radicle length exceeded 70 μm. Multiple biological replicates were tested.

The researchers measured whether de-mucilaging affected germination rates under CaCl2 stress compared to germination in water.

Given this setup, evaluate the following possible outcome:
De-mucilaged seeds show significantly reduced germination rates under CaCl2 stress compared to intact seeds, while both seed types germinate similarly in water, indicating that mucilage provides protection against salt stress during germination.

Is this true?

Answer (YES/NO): NO